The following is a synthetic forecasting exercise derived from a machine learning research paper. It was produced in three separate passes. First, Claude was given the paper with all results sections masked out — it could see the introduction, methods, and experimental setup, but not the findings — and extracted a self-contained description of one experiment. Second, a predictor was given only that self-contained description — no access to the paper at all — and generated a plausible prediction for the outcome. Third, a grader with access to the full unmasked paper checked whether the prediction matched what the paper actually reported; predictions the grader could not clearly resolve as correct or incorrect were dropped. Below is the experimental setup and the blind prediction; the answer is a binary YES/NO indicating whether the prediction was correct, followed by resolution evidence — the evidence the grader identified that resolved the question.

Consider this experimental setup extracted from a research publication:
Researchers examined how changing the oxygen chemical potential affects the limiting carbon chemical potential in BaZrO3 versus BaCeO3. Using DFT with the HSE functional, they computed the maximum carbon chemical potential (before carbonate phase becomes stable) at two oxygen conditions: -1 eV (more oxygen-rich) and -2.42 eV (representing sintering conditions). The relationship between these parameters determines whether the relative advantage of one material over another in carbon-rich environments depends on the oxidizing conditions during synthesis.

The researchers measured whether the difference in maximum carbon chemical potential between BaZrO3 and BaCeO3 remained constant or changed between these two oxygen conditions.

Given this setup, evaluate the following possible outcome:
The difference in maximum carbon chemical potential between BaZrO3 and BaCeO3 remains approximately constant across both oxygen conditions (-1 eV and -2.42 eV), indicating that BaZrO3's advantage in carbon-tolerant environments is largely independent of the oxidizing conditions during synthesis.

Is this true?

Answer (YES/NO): YES